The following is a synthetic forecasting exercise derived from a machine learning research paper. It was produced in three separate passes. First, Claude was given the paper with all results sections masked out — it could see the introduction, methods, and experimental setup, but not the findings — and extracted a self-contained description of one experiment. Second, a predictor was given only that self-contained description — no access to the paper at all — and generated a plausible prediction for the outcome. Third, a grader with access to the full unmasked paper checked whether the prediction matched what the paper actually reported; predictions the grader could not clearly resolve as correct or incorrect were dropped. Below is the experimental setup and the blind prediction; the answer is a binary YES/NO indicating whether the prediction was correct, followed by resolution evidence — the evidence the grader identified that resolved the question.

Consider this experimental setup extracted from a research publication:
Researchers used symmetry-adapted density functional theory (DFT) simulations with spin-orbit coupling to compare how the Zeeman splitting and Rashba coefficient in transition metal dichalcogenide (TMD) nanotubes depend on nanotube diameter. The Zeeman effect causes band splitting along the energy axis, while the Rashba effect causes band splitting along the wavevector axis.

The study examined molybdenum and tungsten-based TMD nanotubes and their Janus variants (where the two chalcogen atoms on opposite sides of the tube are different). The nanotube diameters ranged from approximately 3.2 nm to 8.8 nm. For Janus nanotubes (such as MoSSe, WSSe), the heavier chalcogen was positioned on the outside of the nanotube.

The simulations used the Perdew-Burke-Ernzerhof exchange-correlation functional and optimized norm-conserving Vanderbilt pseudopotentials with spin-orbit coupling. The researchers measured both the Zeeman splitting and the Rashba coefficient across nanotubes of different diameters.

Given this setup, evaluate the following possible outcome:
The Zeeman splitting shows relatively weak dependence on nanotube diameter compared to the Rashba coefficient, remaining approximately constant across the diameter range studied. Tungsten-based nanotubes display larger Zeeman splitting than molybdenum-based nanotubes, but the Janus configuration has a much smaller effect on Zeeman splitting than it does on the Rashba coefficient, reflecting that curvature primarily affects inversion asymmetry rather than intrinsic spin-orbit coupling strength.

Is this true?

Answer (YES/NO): NO